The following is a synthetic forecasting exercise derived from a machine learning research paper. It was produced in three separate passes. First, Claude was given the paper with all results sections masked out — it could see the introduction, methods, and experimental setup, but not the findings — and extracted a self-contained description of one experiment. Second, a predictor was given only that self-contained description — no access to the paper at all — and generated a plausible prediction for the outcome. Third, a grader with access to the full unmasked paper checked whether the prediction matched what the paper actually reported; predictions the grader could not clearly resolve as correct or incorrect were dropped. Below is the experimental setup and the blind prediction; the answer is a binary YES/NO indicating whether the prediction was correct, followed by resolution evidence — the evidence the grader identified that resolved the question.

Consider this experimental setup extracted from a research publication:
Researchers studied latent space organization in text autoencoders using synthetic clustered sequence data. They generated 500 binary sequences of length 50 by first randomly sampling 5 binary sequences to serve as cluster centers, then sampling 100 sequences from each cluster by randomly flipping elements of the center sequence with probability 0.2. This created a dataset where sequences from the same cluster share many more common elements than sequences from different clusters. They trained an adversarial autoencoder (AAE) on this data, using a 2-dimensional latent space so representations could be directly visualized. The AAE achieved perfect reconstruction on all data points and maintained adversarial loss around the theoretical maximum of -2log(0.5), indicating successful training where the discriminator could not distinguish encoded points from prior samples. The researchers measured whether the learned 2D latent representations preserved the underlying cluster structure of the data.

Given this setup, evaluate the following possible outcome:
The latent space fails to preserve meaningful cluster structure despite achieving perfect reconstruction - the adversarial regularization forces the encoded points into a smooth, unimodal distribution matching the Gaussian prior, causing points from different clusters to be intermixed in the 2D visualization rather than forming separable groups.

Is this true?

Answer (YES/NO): YES